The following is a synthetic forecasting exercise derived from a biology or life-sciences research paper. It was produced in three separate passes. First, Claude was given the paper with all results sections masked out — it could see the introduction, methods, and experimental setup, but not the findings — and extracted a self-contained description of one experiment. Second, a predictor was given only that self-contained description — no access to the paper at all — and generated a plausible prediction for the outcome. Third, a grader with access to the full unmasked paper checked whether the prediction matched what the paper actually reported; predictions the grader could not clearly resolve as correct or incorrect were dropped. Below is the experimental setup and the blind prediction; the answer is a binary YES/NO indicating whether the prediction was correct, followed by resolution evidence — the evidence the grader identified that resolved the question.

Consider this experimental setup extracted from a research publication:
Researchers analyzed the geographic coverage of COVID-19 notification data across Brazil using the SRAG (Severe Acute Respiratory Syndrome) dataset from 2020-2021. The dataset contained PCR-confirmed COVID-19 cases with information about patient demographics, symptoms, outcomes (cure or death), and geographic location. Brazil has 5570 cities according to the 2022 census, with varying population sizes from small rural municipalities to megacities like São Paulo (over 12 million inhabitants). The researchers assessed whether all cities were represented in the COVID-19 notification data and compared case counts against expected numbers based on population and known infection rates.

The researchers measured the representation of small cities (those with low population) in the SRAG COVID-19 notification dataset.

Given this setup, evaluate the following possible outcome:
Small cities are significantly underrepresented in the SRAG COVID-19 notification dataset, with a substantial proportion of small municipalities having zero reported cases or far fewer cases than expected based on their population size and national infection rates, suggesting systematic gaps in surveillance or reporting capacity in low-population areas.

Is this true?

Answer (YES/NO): YES